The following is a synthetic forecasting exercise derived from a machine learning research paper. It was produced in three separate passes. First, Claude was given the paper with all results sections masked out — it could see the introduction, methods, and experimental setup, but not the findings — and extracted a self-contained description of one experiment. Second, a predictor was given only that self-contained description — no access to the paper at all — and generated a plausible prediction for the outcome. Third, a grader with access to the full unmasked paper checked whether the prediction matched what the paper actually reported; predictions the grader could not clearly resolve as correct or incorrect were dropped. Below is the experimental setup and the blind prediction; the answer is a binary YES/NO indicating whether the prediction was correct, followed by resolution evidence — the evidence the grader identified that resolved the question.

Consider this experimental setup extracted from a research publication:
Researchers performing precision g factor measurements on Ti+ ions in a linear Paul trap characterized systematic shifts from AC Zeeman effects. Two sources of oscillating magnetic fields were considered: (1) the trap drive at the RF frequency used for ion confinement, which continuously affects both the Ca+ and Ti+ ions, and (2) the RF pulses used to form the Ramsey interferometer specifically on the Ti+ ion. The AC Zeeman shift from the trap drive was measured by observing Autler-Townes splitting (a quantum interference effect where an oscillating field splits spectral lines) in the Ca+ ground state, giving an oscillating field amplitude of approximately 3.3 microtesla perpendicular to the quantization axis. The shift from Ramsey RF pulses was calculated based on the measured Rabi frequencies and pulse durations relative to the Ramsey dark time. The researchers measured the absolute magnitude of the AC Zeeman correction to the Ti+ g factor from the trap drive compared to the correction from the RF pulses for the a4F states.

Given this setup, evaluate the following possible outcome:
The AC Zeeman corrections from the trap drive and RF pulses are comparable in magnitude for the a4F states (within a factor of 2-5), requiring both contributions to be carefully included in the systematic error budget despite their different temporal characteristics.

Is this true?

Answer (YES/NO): NO